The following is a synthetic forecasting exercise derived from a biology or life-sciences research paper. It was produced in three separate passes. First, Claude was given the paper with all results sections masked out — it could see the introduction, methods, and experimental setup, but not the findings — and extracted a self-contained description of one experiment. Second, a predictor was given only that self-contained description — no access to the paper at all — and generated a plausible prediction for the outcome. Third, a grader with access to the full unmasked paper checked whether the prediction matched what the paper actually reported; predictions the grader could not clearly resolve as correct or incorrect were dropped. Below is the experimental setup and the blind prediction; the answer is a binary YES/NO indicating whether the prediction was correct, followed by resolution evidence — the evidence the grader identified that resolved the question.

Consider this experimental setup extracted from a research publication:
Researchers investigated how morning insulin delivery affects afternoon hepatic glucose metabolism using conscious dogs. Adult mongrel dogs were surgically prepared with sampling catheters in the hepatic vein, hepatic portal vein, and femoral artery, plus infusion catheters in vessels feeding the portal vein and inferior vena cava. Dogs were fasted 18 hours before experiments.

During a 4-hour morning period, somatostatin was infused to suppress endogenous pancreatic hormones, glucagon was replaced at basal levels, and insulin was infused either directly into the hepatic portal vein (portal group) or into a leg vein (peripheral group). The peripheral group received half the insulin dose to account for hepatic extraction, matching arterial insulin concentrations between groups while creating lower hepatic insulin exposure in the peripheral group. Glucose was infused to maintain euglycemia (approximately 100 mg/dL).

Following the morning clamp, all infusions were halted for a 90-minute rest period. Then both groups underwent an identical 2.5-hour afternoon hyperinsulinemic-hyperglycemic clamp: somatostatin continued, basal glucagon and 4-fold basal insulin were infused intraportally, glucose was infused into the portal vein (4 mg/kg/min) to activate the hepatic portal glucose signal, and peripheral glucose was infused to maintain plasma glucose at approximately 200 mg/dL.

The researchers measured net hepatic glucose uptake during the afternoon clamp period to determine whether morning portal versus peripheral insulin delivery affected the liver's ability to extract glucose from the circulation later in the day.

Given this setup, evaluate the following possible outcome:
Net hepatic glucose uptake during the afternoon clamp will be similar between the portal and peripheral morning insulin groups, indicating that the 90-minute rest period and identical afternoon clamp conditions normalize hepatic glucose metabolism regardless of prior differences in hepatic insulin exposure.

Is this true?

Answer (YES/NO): NO